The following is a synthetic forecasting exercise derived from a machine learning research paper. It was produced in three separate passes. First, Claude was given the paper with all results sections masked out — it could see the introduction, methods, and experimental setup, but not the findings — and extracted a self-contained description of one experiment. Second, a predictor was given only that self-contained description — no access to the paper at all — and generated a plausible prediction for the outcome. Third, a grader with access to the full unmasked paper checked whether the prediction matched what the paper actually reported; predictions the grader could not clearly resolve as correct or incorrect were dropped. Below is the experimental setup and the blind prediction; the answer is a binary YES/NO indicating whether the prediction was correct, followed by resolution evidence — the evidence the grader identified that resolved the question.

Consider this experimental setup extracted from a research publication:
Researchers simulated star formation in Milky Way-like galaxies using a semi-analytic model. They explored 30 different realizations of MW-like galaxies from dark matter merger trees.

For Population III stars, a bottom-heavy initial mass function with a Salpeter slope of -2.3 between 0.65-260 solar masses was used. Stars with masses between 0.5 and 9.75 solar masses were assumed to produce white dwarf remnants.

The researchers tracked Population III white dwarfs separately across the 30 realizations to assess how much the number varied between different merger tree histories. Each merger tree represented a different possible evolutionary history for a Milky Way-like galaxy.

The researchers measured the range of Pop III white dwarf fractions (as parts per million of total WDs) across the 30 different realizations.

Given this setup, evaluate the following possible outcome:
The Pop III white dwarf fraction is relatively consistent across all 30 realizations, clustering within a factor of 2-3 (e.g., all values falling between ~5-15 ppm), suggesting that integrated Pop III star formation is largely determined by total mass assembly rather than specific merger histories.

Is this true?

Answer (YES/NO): YES